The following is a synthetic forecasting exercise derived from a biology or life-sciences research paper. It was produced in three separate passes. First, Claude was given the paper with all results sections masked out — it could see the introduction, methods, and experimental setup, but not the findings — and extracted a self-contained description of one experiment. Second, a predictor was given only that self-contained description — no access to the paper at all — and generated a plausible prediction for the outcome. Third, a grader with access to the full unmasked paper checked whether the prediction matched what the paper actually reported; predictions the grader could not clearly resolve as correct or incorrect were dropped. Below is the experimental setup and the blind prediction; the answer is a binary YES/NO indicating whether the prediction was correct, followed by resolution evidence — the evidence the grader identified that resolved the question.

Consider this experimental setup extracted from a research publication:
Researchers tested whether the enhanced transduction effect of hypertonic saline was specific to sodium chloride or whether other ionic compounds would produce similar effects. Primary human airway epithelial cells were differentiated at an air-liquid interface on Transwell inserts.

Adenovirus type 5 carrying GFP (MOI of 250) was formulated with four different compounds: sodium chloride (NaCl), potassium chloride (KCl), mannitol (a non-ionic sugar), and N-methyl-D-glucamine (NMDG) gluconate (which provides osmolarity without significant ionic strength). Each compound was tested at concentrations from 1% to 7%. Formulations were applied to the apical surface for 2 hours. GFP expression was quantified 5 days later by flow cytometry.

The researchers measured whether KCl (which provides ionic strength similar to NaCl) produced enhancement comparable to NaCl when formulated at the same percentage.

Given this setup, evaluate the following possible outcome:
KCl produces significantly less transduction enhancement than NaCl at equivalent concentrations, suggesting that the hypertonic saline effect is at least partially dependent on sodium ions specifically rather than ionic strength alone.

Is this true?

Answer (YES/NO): NO